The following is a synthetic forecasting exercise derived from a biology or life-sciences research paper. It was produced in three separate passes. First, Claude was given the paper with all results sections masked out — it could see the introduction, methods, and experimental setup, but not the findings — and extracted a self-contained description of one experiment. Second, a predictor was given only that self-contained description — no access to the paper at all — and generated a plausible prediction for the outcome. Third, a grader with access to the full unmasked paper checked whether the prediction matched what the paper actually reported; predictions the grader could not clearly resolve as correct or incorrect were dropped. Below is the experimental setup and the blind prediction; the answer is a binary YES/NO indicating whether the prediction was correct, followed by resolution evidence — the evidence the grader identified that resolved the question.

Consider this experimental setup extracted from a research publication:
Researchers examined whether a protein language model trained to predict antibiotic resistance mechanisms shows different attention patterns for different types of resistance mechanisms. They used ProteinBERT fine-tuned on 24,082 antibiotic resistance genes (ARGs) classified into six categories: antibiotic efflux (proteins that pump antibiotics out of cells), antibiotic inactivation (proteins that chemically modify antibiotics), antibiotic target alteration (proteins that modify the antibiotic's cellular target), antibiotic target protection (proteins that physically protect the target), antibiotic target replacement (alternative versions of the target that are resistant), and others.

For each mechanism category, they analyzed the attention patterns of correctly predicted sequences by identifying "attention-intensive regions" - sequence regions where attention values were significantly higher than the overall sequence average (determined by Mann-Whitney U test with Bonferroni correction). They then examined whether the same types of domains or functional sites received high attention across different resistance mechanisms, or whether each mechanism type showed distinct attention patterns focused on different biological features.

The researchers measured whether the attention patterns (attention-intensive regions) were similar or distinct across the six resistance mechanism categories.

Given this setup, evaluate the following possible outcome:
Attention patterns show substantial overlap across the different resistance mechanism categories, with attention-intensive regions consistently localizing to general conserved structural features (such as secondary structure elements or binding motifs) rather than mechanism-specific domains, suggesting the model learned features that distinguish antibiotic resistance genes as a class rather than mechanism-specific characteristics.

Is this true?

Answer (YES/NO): NO